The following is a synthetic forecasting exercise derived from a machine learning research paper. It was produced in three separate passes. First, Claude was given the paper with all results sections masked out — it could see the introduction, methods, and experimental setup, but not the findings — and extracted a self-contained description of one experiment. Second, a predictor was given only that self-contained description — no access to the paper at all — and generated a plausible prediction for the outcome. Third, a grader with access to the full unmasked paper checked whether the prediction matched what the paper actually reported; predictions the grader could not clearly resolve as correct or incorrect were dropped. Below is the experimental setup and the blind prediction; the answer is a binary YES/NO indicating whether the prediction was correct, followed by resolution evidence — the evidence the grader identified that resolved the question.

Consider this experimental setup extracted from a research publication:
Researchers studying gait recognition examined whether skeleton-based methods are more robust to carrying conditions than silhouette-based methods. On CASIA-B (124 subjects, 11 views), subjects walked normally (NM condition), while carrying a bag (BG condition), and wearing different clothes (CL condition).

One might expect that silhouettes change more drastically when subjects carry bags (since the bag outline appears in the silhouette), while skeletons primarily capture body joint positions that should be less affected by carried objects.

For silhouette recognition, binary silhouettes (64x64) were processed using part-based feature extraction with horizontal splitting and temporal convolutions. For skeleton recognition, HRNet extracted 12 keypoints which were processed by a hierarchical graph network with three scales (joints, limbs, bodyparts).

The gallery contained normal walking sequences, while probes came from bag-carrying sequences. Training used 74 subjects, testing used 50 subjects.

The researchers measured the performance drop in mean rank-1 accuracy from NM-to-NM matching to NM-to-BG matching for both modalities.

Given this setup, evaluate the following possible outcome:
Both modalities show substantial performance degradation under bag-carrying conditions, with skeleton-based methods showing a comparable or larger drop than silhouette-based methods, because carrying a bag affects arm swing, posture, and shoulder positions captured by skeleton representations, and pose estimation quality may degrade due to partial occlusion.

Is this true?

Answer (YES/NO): YES